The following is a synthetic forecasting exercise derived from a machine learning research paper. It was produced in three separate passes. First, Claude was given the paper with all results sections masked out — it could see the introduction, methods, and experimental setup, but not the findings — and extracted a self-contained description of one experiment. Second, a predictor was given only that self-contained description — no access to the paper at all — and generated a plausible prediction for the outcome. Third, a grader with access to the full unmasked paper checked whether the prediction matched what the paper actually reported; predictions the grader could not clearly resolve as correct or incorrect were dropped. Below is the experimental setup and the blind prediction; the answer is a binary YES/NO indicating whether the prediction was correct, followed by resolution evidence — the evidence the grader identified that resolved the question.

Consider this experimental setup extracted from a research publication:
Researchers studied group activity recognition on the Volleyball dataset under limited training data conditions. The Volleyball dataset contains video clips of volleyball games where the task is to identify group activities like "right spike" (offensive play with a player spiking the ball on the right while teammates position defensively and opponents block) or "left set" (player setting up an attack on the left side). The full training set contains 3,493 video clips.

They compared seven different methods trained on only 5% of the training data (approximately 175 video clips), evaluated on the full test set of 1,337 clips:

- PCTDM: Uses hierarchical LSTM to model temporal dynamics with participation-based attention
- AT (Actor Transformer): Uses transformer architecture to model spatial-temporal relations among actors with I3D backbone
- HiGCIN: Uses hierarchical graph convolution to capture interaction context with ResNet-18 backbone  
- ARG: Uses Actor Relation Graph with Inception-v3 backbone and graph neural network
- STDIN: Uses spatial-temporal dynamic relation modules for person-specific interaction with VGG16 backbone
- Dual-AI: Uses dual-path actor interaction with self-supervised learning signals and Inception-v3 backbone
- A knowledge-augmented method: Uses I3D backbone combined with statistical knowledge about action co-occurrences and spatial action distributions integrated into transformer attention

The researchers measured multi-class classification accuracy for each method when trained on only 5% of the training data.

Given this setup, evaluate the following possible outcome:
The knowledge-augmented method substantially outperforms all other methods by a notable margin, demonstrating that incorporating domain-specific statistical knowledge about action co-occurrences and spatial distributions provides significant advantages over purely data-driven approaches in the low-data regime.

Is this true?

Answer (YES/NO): NO